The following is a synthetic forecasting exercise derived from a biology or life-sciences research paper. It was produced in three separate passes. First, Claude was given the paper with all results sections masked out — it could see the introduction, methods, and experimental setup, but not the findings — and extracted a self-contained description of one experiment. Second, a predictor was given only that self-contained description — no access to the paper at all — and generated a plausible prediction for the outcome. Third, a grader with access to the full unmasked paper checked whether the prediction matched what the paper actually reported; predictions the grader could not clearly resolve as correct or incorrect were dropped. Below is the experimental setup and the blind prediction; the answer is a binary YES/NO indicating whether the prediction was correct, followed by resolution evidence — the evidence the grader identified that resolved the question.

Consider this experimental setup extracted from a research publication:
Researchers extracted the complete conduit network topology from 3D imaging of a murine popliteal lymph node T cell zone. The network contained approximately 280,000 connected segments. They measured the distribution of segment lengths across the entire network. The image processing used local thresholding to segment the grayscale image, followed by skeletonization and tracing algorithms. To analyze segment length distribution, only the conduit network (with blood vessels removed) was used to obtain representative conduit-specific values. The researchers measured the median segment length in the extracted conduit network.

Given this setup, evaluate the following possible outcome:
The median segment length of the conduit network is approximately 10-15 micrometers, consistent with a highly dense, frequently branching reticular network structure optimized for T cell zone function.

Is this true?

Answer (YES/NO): NO